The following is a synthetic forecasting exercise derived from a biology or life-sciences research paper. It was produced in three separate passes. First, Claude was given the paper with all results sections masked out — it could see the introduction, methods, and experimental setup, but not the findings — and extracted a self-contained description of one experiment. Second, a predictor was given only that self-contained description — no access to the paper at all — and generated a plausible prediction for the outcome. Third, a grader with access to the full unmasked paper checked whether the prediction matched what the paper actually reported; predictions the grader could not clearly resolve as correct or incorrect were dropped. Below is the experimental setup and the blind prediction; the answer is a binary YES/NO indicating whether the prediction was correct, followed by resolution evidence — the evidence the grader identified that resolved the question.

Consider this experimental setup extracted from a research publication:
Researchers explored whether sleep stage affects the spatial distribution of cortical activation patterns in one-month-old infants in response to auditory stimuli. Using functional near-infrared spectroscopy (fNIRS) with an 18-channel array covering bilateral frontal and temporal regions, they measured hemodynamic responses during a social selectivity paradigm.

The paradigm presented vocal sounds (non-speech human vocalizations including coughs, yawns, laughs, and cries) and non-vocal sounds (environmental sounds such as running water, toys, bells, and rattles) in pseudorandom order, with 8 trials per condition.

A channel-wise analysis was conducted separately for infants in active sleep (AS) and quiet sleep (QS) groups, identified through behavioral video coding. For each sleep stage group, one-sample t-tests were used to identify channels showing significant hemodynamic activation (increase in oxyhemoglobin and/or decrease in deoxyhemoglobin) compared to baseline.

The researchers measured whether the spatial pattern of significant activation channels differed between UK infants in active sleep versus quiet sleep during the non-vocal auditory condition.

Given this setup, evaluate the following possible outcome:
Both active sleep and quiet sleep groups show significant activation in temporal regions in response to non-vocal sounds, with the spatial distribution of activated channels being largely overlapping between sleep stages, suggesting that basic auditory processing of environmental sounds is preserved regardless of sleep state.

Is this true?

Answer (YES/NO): NO